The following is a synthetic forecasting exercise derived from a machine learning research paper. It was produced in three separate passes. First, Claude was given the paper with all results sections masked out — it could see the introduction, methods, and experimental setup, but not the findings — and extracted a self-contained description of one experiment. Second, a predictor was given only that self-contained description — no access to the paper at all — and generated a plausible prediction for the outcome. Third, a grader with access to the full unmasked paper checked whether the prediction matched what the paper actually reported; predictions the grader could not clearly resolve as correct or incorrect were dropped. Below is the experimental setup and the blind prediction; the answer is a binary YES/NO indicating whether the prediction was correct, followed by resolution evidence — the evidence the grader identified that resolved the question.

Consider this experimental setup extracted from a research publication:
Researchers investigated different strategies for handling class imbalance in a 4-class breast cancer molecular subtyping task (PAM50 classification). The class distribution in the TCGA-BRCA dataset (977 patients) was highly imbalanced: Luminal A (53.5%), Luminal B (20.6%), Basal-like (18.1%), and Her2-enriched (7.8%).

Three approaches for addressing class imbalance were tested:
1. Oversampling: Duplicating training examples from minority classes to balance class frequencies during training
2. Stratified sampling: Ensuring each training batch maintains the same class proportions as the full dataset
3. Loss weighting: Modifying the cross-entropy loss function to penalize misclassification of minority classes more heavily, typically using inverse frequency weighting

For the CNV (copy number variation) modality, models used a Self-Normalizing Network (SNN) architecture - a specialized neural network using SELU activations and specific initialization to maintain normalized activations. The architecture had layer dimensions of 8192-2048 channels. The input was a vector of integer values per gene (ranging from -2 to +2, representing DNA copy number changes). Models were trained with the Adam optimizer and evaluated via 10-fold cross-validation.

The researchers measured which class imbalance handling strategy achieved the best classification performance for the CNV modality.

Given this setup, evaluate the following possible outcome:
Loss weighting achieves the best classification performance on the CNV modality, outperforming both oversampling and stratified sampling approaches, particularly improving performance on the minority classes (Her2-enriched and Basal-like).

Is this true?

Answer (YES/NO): NO